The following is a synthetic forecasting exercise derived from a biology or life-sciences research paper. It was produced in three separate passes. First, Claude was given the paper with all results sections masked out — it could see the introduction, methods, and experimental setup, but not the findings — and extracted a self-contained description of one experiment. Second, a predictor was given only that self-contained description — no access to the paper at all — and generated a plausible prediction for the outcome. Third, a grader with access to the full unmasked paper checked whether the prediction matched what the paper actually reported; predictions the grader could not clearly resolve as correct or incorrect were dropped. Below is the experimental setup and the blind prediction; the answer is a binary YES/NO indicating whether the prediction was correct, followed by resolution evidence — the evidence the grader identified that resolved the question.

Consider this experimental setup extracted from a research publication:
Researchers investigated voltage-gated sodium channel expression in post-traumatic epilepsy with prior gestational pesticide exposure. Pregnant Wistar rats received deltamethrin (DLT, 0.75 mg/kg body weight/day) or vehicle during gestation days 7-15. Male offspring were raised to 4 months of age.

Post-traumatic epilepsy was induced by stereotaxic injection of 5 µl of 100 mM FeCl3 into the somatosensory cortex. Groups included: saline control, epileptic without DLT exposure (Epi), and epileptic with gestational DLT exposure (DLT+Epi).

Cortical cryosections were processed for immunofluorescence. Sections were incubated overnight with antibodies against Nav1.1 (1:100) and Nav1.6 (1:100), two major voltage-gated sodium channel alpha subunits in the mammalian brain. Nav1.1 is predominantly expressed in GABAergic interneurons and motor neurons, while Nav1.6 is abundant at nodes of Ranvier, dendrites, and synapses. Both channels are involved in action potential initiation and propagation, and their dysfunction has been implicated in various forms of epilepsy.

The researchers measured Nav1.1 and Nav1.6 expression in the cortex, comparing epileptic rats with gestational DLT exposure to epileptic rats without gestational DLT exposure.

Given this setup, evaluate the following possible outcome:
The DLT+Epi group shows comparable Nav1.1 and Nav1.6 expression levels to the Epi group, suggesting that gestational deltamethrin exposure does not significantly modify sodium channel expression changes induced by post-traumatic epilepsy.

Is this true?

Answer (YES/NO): NO